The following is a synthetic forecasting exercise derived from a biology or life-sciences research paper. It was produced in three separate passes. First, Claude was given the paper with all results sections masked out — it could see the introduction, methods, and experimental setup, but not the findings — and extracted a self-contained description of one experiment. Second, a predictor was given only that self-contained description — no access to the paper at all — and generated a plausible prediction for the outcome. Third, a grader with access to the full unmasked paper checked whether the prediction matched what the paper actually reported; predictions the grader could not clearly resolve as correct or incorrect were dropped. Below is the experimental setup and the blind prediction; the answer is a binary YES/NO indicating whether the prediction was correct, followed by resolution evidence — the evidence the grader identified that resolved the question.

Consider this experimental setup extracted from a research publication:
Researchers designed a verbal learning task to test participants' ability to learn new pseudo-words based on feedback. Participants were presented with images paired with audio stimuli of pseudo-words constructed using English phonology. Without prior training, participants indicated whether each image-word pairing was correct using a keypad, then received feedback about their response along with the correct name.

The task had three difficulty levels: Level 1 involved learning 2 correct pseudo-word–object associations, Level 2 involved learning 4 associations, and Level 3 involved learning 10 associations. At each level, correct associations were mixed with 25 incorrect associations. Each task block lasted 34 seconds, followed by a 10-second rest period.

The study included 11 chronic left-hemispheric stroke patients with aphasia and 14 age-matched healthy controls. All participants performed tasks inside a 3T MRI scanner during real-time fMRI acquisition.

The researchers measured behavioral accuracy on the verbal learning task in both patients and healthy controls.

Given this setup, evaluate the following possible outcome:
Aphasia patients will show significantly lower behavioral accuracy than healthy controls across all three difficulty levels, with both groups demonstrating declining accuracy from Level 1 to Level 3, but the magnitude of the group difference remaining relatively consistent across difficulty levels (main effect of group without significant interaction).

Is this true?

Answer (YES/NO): NO